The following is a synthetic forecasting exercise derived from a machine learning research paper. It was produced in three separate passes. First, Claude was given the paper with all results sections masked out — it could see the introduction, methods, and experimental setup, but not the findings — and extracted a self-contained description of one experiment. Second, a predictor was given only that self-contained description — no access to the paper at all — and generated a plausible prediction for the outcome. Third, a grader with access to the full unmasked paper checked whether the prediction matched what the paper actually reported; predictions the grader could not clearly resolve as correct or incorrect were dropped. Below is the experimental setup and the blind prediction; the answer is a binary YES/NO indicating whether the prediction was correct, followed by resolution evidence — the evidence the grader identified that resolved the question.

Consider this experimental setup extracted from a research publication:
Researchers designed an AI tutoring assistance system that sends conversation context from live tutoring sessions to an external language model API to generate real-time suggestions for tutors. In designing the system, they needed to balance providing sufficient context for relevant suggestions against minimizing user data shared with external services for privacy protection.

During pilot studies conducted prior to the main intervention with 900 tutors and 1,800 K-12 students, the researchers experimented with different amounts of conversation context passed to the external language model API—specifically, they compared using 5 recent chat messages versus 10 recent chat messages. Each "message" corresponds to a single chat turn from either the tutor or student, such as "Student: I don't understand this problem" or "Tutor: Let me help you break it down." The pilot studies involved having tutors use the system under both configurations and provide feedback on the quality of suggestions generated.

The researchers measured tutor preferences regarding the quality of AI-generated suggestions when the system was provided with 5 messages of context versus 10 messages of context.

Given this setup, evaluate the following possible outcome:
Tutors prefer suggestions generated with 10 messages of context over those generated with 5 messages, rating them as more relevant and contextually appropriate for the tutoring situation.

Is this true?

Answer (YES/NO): YES